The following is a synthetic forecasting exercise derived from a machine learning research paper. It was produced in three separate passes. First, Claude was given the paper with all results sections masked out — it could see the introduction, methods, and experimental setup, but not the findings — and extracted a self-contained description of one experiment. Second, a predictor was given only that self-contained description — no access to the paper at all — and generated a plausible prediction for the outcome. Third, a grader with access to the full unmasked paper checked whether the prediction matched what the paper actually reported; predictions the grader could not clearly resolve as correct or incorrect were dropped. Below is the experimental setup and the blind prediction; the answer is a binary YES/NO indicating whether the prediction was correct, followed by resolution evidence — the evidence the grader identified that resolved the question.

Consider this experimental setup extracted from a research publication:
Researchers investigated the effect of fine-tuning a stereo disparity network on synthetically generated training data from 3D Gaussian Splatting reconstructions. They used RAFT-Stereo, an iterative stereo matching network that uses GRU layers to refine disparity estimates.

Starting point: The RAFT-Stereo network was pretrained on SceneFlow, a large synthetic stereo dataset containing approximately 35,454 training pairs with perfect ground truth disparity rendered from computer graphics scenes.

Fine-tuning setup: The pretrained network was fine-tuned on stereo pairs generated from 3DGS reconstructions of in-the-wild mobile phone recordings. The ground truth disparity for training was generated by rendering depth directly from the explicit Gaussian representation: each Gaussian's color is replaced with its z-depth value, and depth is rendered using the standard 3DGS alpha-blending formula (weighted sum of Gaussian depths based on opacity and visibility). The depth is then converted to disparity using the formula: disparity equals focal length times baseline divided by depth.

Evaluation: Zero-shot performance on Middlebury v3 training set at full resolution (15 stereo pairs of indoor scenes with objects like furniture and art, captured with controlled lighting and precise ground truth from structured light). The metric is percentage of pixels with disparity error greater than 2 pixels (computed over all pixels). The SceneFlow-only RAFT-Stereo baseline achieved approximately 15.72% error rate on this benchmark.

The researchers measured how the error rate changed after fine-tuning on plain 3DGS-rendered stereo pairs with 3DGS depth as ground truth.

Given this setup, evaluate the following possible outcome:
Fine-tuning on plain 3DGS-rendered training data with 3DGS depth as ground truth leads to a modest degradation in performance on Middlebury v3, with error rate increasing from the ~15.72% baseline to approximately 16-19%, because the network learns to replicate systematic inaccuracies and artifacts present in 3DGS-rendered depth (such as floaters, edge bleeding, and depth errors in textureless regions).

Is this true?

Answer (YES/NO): NO